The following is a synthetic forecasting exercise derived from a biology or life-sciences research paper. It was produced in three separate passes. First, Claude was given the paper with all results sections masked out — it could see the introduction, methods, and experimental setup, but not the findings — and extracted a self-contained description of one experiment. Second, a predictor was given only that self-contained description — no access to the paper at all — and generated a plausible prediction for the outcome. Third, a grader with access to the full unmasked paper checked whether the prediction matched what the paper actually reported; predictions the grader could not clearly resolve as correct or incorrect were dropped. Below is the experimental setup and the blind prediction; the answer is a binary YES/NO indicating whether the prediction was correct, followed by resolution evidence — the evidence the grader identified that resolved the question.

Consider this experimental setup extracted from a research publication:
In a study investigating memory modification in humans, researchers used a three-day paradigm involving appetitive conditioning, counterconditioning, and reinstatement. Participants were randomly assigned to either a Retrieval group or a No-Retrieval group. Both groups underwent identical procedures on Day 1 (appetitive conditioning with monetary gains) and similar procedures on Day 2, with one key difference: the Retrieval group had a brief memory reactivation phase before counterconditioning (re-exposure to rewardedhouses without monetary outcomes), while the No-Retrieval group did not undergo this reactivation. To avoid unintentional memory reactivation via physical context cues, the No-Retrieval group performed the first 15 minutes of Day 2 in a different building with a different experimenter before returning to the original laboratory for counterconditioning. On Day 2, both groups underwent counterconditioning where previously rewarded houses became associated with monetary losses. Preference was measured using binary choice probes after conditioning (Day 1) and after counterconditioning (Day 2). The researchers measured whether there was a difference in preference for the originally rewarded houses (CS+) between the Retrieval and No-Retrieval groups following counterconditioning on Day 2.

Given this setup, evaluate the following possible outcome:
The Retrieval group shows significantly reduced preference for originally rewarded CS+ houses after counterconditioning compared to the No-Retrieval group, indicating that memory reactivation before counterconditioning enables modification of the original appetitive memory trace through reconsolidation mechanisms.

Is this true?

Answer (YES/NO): NO